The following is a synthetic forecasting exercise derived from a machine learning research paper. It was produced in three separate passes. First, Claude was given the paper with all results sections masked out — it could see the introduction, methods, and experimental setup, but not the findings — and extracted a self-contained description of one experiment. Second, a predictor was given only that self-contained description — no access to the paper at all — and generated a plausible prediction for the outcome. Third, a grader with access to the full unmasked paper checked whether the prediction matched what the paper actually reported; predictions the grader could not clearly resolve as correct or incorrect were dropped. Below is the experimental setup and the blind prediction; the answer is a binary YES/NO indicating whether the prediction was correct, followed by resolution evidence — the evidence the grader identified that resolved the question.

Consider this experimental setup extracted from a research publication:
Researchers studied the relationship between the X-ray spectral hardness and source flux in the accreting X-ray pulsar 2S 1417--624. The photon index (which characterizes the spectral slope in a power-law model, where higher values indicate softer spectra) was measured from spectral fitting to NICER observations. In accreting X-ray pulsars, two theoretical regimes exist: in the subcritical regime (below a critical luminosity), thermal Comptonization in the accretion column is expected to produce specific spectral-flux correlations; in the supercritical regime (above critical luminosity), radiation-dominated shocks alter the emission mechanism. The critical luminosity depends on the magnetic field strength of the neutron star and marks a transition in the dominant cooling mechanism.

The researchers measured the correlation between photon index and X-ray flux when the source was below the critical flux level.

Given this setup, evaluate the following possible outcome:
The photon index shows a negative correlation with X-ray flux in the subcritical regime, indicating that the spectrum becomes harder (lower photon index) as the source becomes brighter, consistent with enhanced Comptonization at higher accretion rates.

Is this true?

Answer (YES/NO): YES